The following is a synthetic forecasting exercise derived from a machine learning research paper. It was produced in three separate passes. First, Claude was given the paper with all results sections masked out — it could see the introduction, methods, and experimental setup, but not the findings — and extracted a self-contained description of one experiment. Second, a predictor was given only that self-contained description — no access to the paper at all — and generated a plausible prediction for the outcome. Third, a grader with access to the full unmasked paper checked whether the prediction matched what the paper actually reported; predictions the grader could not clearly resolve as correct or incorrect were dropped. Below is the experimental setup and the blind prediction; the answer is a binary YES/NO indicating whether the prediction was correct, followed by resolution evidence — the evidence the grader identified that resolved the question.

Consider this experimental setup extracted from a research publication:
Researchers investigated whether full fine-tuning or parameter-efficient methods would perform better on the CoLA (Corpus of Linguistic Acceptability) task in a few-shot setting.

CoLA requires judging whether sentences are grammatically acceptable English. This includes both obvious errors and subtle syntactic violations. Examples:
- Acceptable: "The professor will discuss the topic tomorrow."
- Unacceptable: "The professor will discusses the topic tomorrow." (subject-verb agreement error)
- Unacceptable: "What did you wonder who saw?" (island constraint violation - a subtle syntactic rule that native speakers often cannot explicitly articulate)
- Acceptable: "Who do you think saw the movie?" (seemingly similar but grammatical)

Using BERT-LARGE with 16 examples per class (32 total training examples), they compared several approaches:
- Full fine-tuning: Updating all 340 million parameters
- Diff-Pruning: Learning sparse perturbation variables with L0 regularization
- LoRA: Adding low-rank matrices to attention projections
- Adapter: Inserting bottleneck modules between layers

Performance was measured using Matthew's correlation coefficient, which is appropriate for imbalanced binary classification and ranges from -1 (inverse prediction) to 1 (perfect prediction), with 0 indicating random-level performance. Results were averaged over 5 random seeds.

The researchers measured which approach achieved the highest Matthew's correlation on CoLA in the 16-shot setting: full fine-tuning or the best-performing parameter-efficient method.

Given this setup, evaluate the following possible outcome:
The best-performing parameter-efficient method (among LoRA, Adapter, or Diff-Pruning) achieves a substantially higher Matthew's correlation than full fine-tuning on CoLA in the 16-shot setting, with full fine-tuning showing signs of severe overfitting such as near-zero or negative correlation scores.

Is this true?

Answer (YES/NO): NO